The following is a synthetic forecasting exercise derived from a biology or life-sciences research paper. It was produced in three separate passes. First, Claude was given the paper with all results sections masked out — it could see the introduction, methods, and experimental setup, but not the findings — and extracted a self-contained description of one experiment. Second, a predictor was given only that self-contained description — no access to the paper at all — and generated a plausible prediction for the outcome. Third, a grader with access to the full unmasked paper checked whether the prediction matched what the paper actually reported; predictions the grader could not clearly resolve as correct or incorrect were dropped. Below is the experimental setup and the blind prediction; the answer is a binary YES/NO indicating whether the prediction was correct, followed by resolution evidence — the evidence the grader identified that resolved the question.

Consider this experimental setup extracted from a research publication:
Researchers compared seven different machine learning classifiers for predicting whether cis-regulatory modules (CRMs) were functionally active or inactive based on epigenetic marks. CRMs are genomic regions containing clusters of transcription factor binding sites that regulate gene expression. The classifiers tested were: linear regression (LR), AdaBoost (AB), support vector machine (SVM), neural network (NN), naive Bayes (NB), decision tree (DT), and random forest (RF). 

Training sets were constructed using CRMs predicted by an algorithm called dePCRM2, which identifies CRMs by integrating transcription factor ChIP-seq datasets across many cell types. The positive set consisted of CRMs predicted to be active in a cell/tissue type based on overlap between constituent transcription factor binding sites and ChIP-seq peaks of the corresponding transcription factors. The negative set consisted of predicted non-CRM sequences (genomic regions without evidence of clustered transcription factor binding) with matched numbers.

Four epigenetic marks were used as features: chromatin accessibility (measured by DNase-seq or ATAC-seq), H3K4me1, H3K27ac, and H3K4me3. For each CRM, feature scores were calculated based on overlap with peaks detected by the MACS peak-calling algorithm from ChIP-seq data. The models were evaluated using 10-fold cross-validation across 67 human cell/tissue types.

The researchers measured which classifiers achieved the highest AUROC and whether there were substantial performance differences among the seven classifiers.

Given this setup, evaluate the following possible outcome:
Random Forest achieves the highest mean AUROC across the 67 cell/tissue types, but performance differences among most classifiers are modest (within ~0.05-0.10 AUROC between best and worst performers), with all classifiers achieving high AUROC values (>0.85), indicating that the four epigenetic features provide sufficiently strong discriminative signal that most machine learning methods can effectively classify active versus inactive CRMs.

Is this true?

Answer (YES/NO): NO